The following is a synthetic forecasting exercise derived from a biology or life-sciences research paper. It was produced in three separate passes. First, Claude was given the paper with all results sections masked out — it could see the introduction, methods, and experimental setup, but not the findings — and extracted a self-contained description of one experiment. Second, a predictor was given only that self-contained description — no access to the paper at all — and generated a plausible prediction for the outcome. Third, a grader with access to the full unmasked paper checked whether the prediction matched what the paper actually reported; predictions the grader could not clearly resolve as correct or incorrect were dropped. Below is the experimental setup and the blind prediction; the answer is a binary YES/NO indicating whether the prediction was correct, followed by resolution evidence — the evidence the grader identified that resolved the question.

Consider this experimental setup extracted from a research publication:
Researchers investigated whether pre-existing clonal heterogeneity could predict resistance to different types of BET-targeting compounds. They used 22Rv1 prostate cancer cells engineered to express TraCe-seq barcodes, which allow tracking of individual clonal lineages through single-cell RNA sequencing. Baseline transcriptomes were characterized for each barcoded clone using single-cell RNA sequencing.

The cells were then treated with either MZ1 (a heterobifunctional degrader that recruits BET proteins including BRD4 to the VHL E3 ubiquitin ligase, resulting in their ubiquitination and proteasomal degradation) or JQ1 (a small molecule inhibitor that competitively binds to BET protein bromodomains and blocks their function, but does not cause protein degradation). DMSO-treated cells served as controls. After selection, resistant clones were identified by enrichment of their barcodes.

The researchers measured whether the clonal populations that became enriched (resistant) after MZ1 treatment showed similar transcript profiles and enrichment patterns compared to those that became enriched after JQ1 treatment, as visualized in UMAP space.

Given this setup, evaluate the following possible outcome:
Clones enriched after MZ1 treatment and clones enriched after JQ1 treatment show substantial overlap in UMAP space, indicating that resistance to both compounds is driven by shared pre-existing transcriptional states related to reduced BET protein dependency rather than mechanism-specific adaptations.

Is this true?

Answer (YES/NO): NO